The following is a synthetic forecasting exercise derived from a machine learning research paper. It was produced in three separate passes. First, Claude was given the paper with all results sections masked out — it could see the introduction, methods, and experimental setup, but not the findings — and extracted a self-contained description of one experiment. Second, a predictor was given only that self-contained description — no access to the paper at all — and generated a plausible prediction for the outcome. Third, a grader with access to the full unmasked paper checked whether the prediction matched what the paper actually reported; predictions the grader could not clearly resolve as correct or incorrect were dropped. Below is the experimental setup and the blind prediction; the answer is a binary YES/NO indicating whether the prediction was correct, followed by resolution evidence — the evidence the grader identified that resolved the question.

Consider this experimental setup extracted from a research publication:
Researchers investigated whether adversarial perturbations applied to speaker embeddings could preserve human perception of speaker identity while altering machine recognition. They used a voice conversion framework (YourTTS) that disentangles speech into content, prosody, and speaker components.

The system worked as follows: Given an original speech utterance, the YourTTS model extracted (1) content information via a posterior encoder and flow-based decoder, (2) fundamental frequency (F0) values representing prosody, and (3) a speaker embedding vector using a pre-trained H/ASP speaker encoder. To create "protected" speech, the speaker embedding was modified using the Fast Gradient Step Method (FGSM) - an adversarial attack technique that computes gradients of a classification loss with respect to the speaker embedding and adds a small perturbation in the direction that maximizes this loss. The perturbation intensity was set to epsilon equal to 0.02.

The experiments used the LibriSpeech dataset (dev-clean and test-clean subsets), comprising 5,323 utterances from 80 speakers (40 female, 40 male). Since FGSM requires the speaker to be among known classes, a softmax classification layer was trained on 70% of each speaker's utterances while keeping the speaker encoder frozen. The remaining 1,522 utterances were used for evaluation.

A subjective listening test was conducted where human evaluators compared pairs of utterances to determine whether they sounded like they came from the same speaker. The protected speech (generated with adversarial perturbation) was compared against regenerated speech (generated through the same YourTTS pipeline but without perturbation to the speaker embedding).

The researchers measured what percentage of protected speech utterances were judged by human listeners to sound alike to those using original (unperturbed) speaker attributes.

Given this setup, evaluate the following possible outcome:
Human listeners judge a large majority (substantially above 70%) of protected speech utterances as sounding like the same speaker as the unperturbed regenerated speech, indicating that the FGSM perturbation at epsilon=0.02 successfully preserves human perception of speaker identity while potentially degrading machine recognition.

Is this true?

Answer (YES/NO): NO